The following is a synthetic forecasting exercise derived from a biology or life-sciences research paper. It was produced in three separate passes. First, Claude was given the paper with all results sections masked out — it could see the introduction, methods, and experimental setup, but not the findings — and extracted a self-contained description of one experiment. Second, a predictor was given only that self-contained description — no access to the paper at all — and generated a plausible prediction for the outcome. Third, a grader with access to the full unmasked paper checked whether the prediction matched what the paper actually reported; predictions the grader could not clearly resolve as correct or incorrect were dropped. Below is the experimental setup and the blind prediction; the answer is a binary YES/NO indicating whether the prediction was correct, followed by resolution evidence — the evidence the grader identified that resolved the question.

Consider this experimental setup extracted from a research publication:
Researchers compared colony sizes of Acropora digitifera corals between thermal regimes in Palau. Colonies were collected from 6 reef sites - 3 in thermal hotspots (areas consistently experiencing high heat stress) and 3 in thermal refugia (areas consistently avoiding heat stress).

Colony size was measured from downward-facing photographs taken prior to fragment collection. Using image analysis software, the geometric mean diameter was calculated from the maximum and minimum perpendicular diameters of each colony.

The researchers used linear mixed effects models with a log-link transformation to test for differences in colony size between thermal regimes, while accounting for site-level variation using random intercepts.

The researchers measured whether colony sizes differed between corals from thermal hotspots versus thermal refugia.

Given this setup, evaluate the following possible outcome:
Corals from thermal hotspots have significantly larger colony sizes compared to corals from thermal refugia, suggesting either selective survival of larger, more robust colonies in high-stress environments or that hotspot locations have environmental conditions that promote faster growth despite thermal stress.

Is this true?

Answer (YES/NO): NO